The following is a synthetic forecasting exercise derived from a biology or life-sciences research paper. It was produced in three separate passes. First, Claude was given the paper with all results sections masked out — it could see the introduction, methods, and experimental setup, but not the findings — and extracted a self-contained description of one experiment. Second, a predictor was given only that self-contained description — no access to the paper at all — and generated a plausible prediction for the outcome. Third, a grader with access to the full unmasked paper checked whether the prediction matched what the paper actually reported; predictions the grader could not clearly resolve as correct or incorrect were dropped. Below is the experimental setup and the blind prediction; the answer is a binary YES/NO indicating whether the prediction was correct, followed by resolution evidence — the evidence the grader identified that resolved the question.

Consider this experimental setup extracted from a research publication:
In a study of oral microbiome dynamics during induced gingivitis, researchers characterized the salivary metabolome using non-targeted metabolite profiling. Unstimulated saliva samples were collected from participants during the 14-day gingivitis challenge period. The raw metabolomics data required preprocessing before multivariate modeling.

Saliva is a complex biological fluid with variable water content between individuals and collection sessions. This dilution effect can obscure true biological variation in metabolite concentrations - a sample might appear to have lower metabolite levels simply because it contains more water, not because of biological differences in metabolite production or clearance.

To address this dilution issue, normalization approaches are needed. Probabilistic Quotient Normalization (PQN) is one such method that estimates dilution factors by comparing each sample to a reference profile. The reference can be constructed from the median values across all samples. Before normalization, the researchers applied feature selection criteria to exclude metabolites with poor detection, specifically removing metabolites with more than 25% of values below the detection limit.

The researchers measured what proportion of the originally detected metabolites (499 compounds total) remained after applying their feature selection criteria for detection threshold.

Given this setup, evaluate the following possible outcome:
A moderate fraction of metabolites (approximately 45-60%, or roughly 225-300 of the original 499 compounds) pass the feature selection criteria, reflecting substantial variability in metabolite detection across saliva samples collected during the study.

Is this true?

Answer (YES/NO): NO